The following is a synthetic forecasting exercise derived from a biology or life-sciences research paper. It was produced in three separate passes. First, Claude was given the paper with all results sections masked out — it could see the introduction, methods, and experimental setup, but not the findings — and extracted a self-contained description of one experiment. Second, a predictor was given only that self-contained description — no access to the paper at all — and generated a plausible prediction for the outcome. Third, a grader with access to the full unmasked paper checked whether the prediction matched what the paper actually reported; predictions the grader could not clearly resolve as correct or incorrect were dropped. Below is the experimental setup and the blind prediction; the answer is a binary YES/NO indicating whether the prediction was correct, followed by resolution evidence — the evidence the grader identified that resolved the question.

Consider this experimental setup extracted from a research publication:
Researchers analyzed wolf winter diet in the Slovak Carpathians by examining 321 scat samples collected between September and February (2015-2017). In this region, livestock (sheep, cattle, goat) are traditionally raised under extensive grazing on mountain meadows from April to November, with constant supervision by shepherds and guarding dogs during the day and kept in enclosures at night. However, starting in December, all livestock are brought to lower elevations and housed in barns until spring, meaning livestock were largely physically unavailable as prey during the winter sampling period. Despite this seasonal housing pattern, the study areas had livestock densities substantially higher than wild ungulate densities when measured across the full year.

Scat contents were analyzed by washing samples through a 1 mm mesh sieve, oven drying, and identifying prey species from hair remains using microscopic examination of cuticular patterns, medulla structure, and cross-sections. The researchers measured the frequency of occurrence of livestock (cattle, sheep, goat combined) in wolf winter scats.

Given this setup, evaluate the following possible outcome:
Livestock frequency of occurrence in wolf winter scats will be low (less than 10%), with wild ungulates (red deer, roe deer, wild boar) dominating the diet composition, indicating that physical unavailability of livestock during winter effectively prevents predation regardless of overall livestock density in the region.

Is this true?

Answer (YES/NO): YES